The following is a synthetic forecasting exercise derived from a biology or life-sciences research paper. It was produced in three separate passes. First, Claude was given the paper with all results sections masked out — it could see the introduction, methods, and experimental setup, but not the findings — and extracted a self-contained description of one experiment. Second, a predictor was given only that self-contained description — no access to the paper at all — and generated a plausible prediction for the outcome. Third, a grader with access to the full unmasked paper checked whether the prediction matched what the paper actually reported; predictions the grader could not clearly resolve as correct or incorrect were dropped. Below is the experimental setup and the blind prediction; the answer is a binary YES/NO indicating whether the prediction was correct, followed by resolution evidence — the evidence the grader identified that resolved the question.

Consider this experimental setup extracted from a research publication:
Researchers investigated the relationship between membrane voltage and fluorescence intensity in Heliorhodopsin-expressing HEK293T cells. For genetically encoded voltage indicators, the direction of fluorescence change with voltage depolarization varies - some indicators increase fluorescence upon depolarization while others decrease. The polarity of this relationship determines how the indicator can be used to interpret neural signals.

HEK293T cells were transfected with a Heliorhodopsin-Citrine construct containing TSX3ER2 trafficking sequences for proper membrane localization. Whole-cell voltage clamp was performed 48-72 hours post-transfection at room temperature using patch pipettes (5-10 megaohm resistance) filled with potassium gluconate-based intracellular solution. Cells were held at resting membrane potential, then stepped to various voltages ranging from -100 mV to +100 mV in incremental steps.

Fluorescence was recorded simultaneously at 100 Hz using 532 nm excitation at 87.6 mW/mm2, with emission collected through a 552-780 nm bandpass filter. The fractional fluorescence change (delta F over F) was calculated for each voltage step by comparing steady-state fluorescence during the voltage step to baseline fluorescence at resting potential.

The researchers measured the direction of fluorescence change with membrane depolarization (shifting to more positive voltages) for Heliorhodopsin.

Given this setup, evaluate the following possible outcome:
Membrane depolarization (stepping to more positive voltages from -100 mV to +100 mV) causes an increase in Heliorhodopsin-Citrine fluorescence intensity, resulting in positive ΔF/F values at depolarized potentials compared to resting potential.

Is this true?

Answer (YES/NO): YES